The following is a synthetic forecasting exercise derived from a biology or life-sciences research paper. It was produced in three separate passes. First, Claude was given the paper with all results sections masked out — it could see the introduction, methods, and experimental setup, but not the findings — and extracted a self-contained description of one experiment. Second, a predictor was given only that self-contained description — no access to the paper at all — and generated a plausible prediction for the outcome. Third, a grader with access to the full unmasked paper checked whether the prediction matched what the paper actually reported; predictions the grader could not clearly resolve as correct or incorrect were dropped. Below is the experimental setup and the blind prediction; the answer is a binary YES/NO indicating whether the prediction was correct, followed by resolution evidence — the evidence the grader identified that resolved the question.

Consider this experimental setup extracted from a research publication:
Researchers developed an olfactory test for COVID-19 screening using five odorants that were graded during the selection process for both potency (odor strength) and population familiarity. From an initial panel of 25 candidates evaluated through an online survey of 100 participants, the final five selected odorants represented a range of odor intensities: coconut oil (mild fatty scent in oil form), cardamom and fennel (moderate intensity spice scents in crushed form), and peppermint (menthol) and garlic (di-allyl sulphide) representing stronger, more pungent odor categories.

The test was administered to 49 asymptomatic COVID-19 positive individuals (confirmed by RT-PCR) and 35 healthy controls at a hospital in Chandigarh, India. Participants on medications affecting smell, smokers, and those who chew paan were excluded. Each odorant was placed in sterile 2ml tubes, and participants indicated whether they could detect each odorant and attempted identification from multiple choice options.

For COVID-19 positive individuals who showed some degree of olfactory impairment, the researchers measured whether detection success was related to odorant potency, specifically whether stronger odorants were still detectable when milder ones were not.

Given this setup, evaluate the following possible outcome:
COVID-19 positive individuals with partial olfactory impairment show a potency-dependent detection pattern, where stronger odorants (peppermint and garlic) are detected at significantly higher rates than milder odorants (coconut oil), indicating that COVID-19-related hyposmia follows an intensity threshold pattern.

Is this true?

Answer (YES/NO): NO